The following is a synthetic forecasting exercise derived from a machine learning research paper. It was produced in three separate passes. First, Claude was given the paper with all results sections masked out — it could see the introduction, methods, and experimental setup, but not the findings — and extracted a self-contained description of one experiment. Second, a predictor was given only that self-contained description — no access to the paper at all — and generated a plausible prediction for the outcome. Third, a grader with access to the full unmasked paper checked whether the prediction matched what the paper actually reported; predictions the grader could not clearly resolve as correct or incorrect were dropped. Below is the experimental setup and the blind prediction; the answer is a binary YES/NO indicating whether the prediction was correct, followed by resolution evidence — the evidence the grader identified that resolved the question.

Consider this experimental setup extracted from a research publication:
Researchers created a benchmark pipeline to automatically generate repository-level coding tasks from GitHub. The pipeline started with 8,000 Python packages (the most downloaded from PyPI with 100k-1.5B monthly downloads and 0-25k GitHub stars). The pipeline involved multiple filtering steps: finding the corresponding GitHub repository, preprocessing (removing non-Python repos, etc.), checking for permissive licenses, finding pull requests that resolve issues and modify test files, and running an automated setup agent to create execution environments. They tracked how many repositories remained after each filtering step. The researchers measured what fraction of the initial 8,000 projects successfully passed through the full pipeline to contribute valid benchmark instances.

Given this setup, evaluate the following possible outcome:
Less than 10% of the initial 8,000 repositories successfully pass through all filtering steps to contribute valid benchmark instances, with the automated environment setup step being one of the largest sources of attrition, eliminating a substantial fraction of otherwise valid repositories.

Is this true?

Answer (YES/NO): YES